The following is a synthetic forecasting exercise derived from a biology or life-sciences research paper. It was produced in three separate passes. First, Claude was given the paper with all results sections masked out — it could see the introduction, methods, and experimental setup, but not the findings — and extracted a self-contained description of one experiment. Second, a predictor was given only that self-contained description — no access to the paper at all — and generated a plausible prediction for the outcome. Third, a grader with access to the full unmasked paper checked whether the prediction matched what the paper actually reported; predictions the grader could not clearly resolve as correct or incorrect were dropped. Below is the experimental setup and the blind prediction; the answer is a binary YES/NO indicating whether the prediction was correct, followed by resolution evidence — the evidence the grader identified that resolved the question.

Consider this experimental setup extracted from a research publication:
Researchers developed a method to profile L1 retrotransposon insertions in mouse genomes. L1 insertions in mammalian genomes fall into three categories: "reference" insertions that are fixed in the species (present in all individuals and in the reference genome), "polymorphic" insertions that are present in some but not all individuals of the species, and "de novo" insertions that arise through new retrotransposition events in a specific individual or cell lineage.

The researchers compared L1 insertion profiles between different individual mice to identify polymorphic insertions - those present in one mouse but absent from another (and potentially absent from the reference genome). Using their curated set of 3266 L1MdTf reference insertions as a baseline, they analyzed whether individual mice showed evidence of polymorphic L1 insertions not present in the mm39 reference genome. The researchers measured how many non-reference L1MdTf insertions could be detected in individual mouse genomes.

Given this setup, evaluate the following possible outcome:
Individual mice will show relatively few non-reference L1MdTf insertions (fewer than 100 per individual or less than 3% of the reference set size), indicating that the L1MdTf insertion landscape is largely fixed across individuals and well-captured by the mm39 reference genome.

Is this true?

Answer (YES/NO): YES